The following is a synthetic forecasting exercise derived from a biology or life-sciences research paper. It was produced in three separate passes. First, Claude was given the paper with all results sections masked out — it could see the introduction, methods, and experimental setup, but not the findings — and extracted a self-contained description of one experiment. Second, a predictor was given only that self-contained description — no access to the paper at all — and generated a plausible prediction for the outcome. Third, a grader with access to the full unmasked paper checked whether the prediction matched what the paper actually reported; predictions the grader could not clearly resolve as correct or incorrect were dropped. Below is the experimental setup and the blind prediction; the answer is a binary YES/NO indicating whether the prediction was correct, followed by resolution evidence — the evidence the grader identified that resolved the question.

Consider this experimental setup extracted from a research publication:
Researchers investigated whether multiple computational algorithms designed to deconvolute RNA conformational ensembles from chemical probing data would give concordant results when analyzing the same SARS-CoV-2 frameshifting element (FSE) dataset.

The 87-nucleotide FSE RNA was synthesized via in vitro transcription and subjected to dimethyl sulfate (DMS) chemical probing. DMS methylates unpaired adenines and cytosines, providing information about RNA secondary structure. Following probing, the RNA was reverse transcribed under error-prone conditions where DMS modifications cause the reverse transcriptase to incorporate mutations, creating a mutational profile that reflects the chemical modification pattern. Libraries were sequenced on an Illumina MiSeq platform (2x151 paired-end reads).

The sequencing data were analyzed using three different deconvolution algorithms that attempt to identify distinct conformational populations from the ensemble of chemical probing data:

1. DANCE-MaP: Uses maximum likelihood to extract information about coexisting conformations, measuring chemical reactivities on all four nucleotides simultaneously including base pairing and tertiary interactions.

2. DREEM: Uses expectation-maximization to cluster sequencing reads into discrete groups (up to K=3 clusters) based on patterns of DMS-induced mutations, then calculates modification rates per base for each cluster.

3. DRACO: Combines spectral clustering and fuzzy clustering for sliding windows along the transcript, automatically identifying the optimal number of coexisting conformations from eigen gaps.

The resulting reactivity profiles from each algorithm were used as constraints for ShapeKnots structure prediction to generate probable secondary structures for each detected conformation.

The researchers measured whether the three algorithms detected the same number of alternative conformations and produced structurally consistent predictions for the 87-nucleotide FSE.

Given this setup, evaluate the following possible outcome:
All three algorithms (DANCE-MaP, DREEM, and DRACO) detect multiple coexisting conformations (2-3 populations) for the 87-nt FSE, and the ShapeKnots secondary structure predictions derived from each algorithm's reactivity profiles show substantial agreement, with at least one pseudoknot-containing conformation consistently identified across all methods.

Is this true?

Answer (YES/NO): NO